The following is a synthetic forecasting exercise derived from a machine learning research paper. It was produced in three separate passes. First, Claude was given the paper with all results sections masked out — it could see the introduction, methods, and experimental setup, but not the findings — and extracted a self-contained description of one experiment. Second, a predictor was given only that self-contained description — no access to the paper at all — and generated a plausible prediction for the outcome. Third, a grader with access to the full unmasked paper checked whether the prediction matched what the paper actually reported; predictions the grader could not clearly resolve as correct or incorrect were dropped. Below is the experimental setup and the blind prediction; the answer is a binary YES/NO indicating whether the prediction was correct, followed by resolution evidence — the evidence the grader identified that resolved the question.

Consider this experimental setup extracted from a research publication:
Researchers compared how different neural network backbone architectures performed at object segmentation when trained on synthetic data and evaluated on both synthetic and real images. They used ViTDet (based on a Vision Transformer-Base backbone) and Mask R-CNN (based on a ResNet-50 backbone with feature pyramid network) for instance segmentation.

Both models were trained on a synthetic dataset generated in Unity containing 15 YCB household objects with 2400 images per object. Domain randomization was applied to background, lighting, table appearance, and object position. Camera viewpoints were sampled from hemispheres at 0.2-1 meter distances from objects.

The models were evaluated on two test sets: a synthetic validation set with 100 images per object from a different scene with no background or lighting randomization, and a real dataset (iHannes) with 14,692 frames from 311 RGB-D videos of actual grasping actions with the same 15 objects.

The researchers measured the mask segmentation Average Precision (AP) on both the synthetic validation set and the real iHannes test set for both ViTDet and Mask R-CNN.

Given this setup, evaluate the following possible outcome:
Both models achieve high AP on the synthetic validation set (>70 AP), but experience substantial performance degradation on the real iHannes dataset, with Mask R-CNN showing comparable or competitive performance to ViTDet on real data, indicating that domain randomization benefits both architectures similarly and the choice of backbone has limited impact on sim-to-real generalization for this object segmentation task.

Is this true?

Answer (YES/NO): NO